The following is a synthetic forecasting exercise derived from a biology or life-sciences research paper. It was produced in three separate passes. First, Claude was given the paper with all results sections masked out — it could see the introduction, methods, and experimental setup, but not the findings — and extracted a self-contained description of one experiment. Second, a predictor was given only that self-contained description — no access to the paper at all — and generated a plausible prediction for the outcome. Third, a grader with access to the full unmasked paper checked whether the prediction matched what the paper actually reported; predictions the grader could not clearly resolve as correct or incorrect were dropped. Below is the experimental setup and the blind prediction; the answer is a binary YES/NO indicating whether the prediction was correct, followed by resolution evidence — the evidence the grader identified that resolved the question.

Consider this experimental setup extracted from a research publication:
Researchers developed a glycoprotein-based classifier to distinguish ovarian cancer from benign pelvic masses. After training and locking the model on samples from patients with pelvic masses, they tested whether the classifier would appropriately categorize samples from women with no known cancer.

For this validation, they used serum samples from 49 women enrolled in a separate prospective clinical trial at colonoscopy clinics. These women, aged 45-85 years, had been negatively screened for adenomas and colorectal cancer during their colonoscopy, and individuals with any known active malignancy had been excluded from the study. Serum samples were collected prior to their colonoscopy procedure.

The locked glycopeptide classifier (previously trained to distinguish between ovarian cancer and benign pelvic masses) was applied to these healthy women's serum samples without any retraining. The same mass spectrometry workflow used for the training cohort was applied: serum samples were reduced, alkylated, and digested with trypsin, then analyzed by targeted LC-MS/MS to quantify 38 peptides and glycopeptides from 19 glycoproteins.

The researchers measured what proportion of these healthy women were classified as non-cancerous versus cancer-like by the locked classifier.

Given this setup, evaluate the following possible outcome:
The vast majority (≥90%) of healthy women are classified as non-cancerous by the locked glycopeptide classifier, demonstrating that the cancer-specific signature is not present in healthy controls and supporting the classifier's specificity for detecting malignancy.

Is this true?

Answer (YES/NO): NO